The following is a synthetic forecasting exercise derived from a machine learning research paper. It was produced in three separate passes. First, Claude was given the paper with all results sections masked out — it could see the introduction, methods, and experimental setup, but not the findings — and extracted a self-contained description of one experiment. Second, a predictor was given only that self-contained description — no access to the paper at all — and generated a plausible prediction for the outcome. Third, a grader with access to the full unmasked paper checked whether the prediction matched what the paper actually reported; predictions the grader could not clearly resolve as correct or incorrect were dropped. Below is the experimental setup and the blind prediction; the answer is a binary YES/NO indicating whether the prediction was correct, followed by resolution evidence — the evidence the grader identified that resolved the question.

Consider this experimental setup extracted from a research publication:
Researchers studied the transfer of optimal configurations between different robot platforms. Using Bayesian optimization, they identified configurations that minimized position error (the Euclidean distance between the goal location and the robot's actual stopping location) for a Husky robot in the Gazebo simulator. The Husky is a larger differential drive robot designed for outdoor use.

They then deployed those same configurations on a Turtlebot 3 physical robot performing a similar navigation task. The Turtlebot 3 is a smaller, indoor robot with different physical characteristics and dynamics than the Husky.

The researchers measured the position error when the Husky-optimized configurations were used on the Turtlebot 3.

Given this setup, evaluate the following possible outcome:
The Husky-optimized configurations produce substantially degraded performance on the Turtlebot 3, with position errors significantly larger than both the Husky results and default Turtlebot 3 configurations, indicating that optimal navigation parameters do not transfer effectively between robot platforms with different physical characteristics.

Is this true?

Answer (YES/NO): NO